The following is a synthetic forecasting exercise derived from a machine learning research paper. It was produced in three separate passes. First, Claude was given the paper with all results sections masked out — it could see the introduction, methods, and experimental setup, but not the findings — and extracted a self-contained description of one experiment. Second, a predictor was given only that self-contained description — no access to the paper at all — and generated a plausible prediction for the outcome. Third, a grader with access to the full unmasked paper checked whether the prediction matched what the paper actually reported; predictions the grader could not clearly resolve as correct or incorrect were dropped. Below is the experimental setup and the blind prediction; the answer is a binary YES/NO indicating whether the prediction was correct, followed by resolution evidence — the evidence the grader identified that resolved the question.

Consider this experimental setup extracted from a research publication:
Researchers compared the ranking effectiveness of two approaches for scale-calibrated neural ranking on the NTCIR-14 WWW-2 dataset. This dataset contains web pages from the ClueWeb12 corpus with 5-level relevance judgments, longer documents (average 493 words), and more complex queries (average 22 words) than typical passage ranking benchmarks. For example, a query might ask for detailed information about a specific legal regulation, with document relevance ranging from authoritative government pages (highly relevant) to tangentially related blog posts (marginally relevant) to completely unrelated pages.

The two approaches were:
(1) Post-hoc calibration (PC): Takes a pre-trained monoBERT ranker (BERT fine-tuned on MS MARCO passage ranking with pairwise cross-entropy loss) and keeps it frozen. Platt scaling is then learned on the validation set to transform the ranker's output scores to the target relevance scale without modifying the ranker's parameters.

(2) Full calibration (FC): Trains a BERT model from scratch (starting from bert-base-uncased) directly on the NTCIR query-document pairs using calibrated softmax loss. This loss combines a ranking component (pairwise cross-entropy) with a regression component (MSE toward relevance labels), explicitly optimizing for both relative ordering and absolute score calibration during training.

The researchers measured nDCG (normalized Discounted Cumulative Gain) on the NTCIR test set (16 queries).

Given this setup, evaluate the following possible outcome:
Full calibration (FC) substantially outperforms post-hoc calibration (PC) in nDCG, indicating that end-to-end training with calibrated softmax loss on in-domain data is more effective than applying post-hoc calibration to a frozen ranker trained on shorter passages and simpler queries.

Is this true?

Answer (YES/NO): NO